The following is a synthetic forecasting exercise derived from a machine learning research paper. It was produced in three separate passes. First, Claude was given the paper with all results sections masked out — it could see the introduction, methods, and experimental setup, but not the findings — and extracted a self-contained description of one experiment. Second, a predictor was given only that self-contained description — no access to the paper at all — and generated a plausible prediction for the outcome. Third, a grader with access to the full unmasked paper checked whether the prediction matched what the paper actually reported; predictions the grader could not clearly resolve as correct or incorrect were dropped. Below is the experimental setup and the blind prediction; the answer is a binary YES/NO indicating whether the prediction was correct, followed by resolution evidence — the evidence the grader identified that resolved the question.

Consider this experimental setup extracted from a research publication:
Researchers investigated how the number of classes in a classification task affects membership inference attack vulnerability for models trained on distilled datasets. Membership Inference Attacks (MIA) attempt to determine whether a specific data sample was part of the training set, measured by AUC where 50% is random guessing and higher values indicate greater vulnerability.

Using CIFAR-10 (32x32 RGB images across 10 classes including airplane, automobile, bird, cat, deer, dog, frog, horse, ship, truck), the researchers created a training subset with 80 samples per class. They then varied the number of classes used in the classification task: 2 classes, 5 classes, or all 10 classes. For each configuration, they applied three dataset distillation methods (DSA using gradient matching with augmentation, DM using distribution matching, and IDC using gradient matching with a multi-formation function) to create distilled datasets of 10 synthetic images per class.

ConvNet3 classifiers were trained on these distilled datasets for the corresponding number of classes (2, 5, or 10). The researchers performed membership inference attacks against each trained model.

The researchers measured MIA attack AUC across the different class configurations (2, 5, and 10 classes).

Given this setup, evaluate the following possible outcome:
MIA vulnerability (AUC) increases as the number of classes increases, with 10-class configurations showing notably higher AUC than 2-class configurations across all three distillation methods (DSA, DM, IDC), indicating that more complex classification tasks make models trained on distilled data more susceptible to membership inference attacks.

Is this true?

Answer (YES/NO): YES